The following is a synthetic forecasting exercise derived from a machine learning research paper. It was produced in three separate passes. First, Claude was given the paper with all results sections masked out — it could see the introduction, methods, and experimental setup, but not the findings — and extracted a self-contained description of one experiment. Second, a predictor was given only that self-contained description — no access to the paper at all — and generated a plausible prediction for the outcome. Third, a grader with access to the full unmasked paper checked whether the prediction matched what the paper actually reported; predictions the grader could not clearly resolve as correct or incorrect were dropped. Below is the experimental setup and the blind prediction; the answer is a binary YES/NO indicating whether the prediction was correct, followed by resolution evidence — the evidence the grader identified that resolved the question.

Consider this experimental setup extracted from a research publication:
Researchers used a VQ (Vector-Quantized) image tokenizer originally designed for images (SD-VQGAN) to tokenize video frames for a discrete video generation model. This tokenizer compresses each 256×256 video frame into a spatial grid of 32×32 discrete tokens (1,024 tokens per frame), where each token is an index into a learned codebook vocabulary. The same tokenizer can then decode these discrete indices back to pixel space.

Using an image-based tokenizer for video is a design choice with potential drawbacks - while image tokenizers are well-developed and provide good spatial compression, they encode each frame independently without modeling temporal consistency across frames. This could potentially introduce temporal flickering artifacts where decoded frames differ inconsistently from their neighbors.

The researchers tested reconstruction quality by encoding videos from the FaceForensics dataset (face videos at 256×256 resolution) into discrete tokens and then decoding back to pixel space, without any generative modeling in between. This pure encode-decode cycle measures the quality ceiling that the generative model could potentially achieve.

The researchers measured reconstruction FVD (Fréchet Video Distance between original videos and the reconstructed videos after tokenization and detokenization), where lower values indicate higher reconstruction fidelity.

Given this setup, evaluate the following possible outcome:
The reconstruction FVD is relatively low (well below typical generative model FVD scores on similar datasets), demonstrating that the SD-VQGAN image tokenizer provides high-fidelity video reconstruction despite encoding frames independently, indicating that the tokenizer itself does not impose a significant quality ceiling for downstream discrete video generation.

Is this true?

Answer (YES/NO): YES